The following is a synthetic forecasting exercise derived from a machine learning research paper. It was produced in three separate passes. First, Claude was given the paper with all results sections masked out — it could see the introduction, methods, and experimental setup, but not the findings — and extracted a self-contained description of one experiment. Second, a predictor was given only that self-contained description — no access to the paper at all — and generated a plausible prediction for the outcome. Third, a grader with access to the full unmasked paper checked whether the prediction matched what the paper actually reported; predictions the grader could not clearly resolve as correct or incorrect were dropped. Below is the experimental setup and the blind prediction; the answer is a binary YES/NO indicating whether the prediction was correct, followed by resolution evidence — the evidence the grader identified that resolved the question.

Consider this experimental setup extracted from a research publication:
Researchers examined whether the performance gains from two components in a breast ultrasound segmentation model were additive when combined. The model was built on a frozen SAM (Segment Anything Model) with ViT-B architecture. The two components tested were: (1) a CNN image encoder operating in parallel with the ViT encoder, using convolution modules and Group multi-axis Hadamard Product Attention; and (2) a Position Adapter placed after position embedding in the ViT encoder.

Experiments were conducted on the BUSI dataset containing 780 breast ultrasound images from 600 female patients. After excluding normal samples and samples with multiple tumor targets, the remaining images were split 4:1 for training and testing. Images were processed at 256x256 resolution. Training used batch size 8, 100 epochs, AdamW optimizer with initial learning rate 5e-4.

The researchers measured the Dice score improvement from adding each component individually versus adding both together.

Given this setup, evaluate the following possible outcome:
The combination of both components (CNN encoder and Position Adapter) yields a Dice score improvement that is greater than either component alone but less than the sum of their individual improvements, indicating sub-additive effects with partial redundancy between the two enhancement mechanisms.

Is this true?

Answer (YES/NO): YES